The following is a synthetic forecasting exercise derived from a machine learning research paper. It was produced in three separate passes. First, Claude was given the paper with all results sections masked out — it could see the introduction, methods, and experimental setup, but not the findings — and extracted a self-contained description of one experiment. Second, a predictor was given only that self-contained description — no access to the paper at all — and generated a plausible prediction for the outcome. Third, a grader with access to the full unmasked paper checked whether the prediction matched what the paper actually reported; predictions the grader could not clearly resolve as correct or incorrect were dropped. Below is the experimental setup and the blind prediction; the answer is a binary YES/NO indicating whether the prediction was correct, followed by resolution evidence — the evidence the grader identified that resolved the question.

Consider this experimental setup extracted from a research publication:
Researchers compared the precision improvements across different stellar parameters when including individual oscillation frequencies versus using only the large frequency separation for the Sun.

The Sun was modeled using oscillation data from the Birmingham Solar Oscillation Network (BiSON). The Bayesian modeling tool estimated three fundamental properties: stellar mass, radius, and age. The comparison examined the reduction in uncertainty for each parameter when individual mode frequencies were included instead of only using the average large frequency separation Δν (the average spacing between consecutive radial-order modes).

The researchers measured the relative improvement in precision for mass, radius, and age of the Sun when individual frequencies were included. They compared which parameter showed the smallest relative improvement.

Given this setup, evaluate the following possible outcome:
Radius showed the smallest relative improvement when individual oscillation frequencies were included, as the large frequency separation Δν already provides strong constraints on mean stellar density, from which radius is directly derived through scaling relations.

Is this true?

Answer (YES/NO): YES